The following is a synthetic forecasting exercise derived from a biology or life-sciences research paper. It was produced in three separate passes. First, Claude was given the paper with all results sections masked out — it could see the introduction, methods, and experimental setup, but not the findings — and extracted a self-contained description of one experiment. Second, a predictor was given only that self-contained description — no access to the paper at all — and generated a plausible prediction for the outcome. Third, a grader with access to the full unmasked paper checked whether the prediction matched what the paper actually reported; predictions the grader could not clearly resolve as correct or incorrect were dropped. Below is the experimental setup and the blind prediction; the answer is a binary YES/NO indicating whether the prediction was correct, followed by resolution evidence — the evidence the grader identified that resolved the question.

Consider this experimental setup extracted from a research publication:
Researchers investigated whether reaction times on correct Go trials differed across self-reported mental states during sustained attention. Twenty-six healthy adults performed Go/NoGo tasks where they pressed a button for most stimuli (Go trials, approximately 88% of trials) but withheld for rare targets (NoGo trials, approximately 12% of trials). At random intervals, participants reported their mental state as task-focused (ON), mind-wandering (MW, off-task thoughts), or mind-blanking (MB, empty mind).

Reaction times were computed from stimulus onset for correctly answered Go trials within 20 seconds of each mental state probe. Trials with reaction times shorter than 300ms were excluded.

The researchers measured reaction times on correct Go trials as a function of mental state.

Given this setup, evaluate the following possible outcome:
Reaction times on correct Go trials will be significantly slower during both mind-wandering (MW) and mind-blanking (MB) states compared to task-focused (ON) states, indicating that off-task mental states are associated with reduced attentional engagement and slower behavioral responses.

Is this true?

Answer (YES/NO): NO